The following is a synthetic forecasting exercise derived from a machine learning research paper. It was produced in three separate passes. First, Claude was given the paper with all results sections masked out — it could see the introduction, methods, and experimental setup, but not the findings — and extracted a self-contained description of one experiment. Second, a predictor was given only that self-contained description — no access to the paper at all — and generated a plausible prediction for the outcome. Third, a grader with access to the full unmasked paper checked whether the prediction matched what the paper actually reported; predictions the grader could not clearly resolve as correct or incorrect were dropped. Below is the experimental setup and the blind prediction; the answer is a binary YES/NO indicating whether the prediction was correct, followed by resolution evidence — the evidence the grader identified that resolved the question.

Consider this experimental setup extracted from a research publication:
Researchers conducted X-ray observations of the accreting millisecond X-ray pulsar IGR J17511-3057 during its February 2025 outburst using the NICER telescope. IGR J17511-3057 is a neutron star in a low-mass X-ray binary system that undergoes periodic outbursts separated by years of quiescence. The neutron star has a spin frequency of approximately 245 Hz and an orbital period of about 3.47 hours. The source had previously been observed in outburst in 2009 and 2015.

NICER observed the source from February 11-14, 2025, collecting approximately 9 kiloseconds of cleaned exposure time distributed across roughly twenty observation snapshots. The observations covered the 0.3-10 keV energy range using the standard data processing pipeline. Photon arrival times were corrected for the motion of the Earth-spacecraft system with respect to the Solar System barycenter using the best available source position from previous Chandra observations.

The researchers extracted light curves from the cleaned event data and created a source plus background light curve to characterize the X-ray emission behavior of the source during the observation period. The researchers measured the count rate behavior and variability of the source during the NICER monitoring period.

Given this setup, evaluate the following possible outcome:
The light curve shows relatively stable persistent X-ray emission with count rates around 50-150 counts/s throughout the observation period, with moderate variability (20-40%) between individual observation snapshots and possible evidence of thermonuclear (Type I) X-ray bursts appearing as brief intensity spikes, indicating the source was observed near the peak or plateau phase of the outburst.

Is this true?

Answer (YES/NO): NO